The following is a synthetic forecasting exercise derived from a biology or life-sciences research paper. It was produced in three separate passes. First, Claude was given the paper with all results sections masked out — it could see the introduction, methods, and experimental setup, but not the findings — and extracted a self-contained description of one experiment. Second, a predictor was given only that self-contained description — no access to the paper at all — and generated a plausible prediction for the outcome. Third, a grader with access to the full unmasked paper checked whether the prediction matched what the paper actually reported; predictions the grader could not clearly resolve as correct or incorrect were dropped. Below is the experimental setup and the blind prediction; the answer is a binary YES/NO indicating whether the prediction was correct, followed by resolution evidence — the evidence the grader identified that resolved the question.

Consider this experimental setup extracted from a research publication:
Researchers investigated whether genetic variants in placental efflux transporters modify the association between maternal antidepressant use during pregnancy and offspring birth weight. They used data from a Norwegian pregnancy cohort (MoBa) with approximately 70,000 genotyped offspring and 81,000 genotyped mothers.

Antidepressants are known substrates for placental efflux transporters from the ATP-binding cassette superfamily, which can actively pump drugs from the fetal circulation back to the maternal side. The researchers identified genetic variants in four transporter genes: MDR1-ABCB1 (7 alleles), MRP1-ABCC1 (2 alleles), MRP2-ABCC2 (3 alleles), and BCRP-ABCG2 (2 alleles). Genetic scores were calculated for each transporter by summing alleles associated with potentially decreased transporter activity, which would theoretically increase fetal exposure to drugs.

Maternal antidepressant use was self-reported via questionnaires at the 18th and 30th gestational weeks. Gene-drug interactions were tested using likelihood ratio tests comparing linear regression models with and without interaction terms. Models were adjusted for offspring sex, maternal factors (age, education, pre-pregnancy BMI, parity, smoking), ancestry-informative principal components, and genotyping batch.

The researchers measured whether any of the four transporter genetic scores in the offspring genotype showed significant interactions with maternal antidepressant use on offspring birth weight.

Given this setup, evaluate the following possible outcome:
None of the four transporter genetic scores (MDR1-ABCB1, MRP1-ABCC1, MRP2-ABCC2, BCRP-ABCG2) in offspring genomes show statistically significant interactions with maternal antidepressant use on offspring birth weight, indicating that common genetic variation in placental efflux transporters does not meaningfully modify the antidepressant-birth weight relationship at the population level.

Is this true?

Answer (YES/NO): YES